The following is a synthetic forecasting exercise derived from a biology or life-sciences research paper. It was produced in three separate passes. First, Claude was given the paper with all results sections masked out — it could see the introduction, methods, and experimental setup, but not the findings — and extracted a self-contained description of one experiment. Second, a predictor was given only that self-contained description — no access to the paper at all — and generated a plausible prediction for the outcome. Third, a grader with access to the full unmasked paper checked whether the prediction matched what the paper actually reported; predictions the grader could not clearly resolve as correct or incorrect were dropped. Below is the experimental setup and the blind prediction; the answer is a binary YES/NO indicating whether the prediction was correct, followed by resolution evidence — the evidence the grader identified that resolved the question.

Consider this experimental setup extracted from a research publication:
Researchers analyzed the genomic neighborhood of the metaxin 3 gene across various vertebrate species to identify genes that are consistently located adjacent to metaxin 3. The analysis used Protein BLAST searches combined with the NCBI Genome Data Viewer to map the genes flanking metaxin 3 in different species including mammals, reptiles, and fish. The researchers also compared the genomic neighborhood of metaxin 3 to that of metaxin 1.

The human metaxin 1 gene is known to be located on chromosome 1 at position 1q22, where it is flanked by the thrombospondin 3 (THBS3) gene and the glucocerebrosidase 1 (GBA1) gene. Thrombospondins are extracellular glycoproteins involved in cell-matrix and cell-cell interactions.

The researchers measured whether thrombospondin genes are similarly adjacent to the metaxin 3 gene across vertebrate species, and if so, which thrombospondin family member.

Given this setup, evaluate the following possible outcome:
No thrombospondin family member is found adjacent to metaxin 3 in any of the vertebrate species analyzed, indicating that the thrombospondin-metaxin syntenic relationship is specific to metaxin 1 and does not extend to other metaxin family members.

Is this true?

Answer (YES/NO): NO